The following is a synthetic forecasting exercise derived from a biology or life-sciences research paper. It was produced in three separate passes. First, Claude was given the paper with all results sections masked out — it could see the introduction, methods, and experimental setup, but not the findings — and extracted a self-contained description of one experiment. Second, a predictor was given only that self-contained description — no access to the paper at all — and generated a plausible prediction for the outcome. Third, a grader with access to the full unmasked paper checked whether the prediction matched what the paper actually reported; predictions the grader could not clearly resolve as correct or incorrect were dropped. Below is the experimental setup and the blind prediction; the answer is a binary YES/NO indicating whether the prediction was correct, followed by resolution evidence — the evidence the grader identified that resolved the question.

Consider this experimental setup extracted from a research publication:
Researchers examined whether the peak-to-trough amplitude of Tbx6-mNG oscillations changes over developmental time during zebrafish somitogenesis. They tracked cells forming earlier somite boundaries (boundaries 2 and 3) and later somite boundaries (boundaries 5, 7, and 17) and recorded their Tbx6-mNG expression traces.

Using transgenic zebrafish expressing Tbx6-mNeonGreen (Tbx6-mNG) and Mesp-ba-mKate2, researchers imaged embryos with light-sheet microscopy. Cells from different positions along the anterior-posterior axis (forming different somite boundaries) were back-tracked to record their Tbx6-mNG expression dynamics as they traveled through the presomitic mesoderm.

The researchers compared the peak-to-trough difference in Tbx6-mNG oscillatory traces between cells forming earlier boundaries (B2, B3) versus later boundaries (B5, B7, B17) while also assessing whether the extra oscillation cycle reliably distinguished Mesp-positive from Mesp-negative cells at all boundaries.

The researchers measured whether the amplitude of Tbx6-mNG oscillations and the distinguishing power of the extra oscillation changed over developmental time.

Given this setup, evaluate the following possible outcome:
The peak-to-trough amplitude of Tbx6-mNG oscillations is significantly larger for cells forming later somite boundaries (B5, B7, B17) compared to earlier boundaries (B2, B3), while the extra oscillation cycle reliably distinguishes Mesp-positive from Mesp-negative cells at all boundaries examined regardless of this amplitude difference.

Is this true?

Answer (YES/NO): NO